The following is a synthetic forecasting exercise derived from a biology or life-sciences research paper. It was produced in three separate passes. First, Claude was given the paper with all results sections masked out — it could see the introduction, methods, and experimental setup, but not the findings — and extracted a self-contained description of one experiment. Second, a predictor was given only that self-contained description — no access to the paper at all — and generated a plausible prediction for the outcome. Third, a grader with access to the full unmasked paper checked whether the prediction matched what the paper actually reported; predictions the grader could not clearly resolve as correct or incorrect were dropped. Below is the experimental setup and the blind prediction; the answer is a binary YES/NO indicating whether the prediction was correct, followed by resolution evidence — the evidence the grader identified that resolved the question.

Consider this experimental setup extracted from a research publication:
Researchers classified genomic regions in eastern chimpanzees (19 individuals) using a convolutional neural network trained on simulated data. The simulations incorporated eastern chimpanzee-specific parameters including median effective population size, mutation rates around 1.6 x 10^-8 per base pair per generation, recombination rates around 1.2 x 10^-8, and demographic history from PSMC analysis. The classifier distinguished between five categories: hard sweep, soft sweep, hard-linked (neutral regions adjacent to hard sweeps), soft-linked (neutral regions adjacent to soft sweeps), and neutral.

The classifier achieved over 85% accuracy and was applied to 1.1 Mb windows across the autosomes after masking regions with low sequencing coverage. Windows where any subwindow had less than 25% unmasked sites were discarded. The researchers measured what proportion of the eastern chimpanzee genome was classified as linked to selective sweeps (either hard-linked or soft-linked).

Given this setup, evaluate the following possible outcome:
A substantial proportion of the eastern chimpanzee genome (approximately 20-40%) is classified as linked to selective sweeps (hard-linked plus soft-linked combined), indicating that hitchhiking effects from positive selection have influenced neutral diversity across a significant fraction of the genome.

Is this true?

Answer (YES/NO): NO